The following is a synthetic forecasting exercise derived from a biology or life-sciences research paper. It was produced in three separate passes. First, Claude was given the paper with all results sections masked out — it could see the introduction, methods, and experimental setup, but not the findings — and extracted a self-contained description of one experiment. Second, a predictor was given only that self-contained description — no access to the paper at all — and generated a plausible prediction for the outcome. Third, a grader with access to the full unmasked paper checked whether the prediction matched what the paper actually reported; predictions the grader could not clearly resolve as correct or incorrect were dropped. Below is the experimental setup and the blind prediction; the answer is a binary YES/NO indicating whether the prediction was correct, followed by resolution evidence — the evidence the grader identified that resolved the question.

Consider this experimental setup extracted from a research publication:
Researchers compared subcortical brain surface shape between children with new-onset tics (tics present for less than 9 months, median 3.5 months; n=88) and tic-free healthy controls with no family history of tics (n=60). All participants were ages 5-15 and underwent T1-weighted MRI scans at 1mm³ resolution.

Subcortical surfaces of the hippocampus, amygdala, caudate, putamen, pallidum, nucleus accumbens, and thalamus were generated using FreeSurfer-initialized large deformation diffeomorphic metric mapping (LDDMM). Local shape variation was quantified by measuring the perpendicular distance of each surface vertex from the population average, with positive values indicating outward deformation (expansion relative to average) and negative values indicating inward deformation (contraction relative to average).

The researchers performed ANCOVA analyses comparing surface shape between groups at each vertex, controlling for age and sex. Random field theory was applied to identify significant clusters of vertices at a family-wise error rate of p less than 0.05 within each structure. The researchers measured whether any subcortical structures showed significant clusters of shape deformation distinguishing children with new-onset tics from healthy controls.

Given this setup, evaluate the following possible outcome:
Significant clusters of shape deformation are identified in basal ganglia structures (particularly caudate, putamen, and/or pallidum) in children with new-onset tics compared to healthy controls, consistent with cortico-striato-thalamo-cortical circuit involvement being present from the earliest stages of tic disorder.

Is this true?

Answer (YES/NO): YES